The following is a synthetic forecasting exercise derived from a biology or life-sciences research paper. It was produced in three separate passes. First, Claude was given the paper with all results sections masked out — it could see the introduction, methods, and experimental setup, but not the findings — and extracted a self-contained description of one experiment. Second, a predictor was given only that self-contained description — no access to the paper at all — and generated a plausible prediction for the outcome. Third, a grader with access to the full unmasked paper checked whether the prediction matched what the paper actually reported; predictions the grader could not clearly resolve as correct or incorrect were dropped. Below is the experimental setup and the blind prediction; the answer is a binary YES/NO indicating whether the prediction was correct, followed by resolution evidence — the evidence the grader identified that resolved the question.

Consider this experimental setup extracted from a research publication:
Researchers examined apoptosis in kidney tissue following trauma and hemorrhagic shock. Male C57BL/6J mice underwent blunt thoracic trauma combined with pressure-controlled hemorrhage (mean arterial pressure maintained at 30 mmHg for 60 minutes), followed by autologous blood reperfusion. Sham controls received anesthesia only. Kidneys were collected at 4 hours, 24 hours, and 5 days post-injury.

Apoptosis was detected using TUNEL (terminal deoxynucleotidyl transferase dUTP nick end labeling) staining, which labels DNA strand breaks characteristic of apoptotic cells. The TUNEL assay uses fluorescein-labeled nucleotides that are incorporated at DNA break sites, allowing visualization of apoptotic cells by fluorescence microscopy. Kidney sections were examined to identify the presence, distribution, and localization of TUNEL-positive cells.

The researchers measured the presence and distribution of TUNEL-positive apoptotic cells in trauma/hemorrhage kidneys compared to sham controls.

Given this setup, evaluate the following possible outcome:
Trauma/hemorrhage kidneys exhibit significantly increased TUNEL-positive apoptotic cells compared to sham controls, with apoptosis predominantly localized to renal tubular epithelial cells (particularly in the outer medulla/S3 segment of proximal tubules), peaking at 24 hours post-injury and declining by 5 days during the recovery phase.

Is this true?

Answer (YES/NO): NO